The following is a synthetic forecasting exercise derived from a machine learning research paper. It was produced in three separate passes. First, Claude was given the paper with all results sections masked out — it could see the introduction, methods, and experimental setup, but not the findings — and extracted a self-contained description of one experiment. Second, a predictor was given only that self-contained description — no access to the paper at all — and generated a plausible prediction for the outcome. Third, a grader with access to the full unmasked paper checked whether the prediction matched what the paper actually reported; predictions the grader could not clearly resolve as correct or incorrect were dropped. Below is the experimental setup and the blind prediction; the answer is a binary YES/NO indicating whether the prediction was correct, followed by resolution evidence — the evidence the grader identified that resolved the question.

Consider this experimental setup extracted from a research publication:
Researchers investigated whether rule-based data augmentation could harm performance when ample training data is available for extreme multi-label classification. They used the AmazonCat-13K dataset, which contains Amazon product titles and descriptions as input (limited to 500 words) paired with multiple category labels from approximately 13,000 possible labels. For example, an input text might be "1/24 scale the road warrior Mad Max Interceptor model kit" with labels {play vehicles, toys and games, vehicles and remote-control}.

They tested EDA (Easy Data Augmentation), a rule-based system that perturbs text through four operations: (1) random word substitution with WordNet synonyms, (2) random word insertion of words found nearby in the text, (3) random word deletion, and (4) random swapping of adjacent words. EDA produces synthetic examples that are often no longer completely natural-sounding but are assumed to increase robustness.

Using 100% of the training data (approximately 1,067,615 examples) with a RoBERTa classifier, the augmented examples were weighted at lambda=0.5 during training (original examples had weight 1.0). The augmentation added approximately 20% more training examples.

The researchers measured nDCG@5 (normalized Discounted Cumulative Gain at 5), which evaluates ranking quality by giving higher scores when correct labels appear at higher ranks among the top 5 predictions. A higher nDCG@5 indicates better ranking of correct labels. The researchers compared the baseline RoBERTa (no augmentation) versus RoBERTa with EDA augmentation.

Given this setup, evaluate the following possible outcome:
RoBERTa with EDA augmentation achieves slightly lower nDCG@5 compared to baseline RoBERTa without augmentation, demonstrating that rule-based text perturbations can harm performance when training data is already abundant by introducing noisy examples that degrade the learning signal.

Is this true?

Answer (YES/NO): YES